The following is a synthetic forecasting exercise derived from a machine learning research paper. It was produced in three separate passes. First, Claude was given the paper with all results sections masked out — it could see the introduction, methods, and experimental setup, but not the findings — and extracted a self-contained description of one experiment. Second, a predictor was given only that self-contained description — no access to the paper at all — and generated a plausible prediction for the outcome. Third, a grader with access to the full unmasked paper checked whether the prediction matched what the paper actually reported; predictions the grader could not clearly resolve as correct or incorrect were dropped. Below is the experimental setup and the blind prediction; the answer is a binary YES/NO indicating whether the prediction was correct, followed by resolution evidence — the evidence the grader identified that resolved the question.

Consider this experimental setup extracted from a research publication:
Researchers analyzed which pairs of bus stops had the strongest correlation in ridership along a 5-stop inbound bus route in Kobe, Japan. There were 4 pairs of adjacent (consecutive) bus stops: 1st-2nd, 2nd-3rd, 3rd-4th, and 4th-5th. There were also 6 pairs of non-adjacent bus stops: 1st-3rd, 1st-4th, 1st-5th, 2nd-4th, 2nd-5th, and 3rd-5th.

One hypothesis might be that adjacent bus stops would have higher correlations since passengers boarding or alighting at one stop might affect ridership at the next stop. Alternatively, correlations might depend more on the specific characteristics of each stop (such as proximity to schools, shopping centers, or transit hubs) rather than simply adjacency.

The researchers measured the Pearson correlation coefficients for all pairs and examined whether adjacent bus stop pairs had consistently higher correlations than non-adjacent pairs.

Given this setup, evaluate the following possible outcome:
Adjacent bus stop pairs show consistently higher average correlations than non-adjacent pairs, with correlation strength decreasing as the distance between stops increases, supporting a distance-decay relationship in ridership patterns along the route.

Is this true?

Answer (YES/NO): NO